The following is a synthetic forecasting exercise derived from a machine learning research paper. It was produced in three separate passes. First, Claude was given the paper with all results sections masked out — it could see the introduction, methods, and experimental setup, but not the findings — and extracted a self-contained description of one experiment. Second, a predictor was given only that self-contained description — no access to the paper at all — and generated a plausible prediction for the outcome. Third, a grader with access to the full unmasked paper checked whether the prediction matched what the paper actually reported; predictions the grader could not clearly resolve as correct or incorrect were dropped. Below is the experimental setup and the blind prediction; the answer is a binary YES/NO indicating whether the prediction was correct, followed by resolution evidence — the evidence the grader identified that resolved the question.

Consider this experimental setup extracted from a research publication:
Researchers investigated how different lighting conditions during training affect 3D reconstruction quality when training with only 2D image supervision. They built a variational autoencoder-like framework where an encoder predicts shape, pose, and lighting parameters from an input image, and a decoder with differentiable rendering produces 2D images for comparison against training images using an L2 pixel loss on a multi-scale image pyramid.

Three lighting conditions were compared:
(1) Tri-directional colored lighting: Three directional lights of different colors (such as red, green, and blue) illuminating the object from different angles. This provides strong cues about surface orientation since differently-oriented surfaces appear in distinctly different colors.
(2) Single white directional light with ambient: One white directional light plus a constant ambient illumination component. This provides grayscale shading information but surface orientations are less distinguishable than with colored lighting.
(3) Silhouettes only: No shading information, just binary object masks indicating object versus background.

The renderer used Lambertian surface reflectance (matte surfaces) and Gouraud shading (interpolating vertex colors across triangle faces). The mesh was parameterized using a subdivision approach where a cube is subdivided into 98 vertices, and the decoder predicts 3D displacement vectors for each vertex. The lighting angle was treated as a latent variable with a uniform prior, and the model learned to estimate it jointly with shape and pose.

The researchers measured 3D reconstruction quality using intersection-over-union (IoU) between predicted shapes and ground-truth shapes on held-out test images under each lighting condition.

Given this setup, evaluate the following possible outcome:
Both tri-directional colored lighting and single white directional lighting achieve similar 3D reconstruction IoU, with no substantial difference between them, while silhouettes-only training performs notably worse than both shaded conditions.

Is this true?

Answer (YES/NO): NO